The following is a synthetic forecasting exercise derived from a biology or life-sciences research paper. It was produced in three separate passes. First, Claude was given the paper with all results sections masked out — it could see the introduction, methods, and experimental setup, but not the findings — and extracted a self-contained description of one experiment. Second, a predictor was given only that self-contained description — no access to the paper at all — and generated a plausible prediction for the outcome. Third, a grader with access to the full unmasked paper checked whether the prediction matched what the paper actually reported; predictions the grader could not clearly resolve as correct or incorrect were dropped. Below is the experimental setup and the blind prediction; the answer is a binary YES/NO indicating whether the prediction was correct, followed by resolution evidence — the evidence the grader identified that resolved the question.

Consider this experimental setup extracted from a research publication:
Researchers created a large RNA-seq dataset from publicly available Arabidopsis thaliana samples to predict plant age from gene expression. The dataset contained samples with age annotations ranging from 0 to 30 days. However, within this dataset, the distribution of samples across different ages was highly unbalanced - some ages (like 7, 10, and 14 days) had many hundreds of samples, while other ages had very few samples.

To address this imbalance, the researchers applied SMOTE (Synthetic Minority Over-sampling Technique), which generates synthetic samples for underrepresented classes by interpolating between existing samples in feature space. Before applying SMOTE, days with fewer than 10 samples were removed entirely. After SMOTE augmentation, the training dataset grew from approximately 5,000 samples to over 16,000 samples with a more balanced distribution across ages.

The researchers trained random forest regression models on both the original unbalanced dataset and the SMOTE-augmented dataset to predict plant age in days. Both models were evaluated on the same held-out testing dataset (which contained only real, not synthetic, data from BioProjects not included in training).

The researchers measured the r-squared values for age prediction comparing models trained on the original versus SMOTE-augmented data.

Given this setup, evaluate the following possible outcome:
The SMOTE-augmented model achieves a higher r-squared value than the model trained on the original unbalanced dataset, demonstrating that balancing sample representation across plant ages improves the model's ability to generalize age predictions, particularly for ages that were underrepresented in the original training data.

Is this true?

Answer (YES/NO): YES